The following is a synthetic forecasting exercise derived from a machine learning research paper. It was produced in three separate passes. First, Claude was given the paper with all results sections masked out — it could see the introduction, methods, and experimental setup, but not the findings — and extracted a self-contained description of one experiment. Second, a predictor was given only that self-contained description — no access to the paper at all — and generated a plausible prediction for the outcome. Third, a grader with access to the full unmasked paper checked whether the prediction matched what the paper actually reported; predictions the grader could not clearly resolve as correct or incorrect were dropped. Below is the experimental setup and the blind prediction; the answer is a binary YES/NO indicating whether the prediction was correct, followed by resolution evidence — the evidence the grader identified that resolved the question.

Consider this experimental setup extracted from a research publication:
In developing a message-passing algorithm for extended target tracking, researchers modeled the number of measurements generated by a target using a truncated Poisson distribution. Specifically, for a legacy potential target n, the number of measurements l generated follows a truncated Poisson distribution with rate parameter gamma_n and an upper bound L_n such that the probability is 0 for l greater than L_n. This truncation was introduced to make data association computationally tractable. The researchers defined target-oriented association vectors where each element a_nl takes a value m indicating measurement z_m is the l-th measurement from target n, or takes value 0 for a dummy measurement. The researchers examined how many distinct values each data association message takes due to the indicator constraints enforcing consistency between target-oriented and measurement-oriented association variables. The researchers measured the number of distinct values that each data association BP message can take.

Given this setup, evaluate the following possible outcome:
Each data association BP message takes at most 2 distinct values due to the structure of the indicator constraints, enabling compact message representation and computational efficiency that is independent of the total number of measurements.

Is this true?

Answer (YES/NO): YES